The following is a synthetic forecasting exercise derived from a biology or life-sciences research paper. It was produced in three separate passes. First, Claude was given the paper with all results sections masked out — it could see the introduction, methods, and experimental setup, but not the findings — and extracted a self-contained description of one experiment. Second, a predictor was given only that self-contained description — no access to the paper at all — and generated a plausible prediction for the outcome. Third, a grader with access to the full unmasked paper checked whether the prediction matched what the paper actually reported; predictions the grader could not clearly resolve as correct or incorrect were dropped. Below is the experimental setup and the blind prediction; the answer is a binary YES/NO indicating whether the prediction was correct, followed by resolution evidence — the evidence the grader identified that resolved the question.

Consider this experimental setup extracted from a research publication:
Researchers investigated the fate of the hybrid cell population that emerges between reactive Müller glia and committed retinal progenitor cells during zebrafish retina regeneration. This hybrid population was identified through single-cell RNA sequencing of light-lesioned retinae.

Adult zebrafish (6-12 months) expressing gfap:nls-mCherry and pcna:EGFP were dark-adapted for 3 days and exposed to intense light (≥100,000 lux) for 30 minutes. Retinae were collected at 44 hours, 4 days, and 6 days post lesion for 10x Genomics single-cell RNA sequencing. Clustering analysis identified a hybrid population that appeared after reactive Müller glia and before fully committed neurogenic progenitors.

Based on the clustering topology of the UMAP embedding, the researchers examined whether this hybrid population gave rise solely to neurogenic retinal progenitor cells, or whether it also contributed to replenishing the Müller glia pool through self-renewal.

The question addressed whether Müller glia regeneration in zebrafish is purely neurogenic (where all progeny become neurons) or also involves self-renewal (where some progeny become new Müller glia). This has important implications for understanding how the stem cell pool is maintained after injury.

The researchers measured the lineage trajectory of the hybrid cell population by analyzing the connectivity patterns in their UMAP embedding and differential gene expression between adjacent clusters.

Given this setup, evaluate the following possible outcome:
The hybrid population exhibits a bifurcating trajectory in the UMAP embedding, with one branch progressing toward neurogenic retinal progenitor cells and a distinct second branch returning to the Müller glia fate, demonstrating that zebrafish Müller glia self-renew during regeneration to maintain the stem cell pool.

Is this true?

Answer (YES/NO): YES